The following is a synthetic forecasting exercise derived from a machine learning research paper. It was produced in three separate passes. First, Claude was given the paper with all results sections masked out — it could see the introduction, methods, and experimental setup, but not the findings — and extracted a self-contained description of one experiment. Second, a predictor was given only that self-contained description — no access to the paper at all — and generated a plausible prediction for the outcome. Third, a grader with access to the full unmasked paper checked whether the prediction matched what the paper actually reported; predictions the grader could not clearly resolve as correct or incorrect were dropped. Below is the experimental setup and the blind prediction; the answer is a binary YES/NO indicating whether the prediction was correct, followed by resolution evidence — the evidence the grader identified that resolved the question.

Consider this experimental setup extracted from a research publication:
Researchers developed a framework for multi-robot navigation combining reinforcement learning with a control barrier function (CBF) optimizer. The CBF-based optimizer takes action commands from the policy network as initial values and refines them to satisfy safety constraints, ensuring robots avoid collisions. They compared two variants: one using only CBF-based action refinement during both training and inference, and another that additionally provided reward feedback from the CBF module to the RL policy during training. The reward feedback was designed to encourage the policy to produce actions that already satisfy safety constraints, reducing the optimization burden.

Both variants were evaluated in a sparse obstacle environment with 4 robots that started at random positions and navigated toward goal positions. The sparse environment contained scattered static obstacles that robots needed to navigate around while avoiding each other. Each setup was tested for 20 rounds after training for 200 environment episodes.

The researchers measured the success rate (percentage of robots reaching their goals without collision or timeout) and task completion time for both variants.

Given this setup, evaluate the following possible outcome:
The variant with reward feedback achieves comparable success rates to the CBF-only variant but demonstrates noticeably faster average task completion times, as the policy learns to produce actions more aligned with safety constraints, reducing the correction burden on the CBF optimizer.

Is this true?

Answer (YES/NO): NO